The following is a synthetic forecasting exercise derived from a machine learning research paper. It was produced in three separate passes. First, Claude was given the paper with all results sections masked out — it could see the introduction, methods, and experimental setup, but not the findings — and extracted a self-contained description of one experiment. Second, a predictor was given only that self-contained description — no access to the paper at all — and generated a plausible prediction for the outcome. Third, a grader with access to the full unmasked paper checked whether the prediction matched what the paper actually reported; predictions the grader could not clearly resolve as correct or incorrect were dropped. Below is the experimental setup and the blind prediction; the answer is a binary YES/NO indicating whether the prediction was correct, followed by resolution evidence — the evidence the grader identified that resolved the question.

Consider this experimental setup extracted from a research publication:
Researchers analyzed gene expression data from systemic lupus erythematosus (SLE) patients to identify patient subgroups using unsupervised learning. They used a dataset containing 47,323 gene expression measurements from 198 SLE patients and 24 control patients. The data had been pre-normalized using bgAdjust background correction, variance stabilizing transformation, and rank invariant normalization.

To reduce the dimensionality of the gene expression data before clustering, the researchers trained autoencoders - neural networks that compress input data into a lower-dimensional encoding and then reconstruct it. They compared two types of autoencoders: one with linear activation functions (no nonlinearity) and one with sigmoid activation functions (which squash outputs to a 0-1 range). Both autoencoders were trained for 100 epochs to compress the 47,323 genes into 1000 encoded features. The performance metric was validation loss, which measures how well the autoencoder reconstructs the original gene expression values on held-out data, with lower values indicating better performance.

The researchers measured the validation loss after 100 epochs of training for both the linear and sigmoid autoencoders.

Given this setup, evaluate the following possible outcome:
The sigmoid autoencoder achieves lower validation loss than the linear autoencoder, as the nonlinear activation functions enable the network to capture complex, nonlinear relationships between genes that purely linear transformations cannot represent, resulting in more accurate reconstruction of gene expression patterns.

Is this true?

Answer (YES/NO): NO